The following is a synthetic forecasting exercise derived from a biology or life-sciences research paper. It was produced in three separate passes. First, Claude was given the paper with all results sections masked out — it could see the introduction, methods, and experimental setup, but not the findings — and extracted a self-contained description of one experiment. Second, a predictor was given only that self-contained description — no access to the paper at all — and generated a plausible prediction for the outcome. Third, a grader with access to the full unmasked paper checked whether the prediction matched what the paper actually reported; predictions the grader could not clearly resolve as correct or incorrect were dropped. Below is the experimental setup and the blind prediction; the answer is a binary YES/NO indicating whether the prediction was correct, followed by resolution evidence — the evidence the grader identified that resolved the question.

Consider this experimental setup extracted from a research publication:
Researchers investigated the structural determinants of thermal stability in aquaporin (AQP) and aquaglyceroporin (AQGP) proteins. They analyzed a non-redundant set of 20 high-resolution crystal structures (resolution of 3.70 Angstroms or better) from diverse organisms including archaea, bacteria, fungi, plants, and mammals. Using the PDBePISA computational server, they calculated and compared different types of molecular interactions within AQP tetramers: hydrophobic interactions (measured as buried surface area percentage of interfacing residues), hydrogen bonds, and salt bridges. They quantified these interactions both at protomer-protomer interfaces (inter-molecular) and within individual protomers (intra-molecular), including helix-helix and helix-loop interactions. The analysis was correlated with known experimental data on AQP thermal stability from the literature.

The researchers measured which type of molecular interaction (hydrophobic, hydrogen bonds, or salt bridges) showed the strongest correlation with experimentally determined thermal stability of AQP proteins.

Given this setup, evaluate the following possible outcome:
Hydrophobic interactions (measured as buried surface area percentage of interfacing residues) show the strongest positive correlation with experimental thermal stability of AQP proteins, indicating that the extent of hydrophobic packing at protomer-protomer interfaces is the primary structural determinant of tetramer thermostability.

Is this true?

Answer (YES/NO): YES